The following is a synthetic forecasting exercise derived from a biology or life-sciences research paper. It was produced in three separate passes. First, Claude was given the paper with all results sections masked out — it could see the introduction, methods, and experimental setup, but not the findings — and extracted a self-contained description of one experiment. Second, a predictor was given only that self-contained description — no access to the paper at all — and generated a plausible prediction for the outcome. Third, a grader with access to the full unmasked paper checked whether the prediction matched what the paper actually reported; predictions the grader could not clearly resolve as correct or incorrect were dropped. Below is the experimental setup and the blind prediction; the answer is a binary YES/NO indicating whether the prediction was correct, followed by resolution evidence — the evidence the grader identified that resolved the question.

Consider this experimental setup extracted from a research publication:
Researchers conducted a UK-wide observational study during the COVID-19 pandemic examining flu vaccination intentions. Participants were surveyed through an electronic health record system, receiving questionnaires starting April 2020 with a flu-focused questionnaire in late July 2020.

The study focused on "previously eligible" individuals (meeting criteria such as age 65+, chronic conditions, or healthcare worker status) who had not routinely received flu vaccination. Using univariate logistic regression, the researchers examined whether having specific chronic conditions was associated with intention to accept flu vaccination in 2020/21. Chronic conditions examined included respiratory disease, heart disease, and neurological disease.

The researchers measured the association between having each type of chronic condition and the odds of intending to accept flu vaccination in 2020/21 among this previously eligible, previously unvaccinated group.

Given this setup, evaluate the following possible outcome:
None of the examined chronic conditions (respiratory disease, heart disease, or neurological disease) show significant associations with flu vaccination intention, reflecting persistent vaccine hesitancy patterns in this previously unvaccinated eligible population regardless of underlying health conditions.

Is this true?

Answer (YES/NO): NO